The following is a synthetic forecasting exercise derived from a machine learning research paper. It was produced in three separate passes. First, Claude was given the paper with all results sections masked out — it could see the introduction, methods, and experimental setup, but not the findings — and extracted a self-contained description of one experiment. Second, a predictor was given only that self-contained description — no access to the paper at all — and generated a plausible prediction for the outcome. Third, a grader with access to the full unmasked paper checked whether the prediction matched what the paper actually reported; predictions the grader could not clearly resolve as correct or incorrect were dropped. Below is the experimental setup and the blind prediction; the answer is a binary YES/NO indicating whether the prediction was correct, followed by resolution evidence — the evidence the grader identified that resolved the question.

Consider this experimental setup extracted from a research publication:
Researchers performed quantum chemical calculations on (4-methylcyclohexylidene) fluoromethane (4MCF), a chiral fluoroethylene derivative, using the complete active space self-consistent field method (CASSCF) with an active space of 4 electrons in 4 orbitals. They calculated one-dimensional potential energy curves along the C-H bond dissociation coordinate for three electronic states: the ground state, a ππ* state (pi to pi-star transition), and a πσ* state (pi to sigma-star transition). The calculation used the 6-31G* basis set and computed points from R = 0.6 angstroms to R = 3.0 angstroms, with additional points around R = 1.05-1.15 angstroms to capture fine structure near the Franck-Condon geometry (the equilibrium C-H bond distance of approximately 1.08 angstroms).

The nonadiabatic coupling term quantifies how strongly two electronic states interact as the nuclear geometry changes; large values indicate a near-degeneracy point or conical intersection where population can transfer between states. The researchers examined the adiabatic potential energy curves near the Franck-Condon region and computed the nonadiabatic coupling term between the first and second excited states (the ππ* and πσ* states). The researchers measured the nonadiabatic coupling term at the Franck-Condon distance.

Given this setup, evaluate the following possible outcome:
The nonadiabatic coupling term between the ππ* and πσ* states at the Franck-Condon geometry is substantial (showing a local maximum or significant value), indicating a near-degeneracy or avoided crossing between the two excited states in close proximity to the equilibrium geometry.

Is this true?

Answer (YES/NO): YES